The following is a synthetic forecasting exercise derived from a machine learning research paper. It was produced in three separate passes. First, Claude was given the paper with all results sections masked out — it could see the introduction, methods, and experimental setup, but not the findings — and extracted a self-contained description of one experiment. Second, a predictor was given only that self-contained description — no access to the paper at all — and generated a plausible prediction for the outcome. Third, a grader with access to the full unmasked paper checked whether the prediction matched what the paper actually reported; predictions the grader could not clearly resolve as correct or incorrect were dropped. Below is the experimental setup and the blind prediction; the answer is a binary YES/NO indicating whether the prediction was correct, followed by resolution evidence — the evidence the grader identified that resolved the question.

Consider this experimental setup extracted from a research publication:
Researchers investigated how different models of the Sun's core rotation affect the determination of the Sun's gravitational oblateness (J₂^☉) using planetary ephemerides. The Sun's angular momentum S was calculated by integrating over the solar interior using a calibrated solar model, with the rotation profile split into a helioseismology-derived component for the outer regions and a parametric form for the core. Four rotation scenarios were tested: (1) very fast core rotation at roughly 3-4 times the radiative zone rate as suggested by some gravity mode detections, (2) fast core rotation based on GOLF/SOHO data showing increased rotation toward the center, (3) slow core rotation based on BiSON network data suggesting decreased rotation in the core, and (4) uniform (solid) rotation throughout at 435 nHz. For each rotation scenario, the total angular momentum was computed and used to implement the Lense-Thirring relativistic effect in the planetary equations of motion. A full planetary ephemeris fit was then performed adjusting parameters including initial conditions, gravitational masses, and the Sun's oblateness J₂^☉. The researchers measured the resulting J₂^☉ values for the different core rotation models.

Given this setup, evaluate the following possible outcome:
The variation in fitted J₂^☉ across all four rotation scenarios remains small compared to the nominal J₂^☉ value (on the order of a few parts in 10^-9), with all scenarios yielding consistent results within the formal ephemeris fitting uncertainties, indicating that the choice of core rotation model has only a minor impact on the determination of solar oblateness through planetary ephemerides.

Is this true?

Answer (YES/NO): YES